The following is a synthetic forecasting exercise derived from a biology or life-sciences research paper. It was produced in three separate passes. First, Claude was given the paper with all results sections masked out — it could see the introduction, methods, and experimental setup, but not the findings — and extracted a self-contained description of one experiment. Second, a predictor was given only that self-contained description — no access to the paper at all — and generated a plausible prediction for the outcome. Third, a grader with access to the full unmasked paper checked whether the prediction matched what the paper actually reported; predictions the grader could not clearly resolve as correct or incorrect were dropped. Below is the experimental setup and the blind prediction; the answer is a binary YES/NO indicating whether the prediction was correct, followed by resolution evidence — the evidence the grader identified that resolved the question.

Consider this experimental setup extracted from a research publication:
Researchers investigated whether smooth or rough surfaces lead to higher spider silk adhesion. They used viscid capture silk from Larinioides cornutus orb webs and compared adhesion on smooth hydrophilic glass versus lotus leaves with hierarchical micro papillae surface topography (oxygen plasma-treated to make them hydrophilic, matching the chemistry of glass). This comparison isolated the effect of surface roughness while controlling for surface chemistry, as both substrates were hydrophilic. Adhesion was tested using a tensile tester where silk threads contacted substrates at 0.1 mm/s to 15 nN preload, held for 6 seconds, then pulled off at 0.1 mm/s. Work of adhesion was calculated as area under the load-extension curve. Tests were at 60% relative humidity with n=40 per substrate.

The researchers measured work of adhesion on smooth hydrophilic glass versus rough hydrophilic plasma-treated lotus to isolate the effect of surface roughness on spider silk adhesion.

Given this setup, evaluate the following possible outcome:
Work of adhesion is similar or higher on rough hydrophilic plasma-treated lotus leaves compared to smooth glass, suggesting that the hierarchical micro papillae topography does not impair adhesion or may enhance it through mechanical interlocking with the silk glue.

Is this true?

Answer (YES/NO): YES